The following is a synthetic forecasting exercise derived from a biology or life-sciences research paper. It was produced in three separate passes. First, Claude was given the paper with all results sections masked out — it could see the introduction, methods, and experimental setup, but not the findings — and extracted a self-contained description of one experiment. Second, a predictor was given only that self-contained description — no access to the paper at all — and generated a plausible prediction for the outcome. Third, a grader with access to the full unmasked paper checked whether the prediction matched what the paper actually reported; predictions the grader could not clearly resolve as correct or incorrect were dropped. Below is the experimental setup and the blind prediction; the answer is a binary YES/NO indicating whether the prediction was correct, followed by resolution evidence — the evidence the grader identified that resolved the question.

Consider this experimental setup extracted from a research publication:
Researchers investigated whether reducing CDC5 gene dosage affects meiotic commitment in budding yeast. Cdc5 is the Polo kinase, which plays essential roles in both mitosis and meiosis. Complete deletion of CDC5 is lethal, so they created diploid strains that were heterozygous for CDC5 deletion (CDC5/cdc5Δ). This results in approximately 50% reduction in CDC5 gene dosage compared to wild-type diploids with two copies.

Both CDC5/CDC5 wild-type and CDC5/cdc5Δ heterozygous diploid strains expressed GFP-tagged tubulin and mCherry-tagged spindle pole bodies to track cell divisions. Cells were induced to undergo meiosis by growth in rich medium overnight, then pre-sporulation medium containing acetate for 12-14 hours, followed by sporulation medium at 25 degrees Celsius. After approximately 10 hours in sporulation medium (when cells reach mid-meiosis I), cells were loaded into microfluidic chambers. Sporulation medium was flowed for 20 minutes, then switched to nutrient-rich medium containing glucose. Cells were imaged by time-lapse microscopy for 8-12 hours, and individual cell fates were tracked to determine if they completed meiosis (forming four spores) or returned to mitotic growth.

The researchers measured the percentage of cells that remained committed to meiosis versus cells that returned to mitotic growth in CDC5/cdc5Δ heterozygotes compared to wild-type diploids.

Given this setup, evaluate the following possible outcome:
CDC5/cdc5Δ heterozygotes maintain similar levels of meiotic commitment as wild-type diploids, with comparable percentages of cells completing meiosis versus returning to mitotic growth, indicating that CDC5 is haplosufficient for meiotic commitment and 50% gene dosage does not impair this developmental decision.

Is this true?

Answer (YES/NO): NO